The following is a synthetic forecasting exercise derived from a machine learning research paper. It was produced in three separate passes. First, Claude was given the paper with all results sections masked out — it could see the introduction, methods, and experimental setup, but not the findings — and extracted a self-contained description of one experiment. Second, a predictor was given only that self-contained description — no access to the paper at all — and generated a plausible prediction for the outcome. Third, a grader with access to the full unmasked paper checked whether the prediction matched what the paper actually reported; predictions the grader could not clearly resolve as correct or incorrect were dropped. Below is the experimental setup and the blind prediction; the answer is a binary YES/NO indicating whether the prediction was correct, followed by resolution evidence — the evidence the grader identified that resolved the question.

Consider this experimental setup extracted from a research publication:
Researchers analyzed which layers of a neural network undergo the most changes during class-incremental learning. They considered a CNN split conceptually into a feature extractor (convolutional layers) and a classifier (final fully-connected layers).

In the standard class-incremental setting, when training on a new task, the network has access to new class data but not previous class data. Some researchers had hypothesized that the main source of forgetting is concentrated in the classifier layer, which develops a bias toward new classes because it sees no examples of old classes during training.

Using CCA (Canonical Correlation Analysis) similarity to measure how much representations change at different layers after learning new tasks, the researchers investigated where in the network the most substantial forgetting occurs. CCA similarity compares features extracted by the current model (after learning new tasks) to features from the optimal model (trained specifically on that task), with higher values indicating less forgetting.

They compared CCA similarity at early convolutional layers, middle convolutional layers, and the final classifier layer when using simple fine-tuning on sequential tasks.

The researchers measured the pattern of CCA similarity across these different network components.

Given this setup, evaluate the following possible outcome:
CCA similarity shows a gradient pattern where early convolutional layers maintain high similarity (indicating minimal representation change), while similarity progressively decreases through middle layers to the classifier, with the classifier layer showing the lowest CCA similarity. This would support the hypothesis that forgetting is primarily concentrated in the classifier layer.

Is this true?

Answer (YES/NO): YES